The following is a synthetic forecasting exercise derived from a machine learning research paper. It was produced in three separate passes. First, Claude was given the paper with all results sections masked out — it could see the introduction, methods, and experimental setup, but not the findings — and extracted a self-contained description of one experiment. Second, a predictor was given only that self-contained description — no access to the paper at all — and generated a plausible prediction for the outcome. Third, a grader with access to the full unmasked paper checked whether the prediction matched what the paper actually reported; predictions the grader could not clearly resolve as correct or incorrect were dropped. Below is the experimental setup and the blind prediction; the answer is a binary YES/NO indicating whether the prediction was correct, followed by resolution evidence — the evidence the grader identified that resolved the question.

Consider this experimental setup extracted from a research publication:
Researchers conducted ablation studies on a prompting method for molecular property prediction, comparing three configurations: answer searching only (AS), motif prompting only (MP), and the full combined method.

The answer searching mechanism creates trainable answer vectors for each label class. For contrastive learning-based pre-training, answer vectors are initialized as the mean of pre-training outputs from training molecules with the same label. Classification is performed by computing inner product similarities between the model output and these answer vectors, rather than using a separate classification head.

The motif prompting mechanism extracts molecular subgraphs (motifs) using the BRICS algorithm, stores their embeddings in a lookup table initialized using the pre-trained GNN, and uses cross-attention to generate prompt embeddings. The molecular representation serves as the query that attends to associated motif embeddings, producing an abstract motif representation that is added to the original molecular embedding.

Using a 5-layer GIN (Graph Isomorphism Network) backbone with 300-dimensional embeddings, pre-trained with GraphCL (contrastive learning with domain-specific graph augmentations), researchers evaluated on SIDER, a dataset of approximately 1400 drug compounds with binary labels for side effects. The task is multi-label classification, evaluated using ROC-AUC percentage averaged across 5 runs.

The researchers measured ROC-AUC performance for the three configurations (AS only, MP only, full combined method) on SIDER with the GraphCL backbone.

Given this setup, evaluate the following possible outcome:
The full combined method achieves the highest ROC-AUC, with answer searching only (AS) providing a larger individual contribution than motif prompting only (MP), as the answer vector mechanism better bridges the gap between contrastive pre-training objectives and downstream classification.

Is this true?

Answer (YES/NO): NO